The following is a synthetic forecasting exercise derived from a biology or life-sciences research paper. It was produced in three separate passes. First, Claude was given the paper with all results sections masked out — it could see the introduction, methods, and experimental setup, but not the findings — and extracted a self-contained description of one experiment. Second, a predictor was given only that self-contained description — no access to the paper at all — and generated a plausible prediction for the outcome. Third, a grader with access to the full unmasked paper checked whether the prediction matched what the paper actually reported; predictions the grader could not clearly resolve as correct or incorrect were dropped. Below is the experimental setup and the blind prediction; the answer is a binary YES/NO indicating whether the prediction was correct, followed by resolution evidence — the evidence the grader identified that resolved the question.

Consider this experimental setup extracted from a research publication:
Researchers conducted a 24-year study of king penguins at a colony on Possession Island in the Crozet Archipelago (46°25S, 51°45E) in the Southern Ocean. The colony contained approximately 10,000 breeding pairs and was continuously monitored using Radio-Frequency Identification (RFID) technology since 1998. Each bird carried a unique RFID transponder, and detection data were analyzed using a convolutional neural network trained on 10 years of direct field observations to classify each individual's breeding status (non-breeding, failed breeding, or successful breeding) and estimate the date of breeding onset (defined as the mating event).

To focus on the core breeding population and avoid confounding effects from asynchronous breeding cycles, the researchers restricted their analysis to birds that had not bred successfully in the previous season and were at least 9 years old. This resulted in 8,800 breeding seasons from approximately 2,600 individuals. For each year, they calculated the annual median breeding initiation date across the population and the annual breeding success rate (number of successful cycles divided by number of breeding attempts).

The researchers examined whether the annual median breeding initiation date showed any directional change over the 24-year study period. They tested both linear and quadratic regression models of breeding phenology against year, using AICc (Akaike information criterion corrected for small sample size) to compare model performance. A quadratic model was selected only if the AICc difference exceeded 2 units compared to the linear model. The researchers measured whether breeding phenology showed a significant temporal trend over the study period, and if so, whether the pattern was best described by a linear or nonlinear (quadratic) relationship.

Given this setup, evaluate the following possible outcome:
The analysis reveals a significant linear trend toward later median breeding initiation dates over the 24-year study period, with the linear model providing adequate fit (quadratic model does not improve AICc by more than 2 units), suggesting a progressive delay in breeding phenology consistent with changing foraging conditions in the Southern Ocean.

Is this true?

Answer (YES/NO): NO